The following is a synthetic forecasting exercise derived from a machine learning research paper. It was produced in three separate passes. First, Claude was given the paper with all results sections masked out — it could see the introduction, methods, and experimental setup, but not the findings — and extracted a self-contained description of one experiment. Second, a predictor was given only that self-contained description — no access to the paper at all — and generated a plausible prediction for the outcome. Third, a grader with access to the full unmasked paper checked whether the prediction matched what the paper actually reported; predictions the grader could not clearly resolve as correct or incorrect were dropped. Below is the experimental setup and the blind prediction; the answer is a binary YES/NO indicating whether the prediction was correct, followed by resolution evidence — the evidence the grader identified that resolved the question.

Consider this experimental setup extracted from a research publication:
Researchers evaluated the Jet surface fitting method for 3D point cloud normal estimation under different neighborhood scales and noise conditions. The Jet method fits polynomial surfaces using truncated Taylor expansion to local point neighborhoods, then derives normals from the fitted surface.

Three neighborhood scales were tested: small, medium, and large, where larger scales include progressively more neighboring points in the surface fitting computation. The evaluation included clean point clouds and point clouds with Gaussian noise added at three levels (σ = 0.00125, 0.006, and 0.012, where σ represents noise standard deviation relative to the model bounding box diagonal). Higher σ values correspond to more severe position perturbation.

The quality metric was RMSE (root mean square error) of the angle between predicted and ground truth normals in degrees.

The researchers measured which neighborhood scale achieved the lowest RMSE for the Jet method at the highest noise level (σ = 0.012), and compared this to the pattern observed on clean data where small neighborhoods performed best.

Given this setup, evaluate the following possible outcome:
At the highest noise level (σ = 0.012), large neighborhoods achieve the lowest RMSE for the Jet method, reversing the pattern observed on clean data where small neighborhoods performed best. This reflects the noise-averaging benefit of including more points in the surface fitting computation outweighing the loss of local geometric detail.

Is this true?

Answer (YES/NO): YES